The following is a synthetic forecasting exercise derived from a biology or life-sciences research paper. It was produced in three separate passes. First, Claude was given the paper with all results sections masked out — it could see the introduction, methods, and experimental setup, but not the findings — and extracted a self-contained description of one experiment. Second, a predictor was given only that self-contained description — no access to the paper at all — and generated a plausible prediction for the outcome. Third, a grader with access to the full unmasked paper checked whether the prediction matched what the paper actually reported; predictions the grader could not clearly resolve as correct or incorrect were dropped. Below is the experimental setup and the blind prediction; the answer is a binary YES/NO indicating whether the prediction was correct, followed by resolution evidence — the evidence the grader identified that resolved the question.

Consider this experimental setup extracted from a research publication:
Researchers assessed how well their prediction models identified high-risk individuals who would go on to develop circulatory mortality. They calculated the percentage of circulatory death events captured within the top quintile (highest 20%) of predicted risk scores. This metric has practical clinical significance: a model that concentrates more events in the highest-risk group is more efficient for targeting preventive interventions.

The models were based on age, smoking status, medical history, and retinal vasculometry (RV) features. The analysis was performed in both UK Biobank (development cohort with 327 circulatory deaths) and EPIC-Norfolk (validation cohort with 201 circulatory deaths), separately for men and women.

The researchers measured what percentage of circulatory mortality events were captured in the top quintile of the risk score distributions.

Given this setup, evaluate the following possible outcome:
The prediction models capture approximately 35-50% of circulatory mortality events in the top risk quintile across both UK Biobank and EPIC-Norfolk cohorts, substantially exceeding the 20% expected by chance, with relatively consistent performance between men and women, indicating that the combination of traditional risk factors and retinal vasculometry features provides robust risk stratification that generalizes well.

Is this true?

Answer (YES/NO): NO